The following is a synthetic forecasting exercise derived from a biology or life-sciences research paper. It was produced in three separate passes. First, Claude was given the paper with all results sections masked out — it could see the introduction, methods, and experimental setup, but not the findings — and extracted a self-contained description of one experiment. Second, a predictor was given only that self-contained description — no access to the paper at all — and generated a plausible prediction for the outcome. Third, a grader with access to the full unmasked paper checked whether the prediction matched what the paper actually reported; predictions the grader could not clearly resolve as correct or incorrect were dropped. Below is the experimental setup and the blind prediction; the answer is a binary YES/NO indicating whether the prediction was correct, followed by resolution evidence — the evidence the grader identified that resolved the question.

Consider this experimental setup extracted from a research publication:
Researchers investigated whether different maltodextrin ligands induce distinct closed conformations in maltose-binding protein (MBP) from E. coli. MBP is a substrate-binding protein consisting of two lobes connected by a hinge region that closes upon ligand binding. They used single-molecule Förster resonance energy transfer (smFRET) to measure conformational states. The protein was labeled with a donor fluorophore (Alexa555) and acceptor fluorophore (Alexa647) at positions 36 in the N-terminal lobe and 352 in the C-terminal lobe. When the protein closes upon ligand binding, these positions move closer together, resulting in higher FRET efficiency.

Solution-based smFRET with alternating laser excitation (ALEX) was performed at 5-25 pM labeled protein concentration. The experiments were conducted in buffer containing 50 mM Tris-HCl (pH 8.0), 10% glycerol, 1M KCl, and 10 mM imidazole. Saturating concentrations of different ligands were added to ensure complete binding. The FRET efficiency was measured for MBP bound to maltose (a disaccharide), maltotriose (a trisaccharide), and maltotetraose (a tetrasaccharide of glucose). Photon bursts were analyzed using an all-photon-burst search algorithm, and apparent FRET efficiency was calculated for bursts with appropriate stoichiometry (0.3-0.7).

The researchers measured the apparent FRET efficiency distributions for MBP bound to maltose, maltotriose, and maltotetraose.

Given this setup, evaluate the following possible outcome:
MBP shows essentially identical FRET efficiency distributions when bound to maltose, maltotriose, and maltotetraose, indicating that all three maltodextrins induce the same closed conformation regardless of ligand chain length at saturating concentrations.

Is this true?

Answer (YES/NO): YES